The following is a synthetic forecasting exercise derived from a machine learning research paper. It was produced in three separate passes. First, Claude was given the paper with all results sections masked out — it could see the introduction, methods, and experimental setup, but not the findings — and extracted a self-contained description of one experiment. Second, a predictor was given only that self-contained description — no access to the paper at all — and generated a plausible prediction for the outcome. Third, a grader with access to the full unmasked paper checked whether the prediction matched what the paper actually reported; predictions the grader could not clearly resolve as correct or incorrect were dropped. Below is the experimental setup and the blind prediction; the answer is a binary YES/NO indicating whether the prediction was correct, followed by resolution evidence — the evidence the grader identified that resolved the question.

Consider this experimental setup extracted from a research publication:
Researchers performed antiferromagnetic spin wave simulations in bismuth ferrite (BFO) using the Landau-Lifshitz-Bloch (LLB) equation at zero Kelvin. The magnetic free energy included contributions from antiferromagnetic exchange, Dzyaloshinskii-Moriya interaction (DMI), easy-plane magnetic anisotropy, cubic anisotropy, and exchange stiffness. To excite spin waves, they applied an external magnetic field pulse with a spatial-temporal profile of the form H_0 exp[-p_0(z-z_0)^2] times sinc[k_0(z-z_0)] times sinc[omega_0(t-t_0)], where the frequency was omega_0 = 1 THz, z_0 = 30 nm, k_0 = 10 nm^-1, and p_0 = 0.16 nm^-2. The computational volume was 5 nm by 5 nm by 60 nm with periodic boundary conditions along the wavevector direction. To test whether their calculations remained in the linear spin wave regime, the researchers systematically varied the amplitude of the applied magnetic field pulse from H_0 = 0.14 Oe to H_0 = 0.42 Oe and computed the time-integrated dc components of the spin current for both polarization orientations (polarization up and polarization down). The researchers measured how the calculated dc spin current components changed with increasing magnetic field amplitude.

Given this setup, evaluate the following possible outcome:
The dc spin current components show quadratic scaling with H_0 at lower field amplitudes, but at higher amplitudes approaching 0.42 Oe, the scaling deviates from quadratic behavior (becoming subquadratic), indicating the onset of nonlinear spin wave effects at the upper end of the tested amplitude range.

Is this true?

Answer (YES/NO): NO